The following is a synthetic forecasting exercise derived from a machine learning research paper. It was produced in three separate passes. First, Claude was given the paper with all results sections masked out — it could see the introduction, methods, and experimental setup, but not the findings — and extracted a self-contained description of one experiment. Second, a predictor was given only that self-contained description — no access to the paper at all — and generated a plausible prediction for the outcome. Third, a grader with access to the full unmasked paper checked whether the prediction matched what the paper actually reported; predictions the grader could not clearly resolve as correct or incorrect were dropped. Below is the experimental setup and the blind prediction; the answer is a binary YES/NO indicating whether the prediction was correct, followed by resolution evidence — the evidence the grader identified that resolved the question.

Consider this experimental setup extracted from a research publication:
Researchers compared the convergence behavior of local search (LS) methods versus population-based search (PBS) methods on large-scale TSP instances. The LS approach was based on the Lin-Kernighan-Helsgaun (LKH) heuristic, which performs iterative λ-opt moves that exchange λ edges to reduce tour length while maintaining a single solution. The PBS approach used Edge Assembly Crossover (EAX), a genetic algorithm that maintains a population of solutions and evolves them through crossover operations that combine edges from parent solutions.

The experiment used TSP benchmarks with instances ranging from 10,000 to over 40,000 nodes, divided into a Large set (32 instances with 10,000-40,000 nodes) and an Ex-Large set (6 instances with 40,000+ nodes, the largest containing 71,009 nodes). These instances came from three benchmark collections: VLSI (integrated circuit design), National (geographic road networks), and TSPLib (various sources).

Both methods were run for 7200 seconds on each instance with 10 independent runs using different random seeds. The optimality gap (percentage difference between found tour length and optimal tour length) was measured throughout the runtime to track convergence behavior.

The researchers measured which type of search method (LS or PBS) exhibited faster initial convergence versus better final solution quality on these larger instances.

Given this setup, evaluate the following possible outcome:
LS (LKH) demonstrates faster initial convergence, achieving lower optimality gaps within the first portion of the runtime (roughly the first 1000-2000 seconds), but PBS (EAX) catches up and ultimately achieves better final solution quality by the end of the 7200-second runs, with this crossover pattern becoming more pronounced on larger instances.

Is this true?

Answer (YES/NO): NO